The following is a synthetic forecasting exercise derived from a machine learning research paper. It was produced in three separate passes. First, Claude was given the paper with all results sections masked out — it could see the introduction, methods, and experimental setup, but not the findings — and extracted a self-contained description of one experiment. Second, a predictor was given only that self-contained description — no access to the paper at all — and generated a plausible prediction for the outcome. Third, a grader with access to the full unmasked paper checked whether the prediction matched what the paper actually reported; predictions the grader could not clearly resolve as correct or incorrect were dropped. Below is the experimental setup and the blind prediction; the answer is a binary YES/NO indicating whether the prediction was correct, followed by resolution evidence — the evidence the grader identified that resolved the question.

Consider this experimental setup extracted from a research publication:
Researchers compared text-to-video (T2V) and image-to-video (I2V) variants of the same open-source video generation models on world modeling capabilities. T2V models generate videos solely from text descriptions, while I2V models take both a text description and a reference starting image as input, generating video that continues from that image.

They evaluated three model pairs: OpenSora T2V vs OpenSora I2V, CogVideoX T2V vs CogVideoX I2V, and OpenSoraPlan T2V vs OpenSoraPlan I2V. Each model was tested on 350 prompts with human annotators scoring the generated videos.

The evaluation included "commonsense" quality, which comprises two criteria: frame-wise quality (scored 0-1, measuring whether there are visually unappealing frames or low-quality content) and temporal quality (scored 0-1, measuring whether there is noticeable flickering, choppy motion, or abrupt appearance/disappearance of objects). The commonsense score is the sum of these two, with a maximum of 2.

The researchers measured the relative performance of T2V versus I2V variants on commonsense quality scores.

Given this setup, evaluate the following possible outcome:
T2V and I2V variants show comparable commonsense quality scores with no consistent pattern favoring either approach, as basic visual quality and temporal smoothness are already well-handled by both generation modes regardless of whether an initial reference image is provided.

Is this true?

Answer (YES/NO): NO